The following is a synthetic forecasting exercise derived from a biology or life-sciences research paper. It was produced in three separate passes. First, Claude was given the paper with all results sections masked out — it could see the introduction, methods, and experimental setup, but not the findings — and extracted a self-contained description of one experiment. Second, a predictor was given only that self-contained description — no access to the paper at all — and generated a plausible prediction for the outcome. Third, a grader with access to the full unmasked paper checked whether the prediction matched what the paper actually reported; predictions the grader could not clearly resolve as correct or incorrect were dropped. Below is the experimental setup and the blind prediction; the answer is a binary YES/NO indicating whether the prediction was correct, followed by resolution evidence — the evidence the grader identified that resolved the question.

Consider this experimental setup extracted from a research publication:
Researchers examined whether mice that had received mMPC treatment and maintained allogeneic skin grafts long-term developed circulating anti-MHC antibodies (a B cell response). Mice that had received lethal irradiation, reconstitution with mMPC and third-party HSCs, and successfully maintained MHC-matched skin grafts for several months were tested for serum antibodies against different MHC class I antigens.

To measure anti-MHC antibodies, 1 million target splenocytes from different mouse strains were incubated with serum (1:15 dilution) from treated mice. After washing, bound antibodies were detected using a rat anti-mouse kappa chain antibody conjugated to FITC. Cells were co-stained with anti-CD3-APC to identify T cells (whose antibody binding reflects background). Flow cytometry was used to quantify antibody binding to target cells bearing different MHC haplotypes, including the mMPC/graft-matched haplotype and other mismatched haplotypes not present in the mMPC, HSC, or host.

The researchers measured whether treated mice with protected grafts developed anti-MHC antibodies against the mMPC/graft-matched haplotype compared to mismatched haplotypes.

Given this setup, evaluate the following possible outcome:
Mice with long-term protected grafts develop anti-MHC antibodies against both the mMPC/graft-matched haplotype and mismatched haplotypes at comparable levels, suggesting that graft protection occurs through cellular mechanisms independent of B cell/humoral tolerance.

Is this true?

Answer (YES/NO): NO